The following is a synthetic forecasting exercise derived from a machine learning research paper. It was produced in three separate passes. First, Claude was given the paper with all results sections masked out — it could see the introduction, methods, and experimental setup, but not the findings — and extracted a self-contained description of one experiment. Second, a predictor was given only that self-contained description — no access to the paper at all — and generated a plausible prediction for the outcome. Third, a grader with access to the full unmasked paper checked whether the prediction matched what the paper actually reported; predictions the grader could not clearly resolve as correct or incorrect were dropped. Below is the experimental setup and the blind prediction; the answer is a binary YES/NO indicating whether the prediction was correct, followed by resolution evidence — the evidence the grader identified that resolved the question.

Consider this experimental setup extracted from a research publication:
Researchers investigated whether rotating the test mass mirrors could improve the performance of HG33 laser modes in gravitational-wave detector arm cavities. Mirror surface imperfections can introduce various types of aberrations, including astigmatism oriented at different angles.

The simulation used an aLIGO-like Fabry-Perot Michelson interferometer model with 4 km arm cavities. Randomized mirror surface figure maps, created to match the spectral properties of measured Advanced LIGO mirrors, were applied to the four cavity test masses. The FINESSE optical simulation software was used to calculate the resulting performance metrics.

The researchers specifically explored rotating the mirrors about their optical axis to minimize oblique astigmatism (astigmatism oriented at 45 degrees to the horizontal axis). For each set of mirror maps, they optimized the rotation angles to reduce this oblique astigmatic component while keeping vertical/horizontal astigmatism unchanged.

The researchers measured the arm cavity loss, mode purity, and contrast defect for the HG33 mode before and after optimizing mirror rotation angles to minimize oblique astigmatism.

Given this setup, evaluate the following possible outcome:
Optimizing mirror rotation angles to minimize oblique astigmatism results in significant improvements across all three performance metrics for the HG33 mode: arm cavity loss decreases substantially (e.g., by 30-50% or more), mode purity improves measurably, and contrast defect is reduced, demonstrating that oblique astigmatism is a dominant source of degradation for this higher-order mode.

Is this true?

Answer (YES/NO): NO